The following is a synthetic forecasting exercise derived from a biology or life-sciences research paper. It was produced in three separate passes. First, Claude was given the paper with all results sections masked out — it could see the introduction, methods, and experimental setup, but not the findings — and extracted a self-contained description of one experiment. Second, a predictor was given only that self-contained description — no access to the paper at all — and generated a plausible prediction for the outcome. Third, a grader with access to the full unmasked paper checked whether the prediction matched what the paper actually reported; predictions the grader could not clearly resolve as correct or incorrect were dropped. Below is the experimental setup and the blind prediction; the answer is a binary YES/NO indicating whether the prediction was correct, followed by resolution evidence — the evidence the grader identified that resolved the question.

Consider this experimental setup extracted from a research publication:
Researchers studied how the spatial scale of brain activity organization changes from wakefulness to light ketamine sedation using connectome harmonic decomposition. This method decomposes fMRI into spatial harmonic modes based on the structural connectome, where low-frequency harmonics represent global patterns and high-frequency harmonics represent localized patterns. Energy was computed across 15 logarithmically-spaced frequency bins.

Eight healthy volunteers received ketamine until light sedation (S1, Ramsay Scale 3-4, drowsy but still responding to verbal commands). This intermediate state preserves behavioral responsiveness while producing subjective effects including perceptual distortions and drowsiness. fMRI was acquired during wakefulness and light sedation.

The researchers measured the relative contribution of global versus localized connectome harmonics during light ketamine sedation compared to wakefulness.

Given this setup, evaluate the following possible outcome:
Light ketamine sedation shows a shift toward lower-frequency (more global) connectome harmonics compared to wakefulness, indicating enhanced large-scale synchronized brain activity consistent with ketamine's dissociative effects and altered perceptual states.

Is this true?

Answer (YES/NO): NO